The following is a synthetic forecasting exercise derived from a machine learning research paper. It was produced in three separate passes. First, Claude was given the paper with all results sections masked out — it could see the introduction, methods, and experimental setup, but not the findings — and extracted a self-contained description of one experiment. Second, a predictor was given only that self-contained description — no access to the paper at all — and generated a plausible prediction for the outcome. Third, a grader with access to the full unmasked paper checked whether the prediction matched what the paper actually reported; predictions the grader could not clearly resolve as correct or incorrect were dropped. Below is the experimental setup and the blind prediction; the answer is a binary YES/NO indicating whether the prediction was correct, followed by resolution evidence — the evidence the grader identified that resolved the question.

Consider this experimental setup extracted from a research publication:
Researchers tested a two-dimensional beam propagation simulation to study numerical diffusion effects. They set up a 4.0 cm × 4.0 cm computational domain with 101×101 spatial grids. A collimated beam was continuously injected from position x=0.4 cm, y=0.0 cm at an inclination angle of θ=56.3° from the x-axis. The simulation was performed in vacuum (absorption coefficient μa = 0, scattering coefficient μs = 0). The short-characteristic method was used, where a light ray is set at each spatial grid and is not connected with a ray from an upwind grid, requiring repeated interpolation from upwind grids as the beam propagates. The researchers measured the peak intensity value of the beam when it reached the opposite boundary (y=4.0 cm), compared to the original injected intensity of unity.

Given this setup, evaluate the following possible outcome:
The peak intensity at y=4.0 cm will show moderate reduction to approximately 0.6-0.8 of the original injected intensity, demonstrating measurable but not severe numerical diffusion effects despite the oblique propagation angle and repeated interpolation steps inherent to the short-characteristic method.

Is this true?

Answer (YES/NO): NO